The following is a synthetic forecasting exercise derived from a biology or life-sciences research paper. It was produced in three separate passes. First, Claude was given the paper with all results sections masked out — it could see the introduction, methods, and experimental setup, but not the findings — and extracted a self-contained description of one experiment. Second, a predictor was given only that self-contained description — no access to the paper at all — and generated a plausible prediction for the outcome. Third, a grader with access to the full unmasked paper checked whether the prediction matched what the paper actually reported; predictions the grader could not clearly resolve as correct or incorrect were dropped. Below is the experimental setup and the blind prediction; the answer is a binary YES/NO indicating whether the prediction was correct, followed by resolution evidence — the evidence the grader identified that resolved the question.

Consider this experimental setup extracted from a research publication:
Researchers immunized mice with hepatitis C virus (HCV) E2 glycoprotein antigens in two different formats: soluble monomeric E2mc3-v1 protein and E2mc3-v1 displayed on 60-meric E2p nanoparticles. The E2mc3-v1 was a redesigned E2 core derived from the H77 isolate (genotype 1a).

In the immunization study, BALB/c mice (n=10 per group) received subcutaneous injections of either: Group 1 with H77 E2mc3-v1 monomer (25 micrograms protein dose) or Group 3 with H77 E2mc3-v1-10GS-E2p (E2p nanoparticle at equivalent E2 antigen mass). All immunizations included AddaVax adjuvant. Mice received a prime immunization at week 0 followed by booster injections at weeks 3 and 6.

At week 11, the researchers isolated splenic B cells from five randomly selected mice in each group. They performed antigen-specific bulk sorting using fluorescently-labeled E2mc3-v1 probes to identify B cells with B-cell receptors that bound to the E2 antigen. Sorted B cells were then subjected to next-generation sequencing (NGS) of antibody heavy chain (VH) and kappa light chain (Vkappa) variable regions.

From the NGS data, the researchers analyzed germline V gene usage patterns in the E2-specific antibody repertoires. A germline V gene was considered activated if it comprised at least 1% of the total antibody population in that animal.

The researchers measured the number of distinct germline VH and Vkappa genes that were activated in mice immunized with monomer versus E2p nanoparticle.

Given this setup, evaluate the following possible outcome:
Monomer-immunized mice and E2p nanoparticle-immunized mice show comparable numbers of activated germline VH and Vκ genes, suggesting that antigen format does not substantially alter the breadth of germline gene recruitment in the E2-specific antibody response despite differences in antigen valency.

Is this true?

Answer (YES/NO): NO